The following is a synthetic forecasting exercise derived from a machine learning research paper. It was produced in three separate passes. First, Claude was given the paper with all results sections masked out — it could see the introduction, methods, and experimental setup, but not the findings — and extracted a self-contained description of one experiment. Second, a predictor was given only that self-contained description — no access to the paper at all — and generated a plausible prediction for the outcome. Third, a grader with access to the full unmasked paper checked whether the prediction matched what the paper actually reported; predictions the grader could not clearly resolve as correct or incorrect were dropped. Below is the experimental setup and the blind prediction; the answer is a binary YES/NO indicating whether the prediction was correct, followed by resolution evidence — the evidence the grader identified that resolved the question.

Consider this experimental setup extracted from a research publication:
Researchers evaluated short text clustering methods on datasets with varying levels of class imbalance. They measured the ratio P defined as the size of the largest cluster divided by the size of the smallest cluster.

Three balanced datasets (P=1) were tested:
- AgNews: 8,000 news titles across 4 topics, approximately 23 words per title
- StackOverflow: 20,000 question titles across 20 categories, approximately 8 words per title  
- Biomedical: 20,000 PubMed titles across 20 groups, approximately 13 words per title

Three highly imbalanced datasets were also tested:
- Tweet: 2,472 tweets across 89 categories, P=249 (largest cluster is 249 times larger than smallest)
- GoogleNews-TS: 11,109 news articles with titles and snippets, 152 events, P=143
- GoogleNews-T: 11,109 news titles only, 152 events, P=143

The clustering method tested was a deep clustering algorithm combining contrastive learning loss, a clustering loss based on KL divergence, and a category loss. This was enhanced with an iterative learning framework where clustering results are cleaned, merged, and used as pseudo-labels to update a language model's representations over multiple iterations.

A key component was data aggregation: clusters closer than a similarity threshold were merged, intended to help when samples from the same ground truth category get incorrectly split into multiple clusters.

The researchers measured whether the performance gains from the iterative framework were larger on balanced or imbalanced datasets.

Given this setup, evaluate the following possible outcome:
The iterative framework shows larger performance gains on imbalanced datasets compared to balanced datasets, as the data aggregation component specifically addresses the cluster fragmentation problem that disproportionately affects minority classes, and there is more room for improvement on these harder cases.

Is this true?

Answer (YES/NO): YES